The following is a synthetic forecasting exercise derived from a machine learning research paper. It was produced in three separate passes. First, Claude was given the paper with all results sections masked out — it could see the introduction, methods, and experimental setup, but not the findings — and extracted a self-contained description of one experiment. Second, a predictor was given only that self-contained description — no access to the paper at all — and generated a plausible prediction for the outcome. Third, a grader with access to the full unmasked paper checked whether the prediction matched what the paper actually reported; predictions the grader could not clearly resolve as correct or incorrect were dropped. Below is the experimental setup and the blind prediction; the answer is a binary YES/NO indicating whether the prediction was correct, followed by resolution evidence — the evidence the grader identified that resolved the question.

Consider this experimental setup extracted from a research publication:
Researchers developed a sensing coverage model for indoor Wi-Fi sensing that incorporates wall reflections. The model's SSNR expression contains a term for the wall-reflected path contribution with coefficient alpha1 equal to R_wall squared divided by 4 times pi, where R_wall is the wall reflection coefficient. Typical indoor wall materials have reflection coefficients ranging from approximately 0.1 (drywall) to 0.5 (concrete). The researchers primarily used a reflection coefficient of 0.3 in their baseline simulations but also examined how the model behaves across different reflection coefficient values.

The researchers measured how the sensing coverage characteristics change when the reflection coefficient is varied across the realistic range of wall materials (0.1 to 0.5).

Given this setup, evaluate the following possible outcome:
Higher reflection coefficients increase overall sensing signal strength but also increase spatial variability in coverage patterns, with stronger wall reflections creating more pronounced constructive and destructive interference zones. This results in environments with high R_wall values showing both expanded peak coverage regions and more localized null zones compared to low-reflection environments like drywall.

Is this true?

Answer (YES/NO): NO